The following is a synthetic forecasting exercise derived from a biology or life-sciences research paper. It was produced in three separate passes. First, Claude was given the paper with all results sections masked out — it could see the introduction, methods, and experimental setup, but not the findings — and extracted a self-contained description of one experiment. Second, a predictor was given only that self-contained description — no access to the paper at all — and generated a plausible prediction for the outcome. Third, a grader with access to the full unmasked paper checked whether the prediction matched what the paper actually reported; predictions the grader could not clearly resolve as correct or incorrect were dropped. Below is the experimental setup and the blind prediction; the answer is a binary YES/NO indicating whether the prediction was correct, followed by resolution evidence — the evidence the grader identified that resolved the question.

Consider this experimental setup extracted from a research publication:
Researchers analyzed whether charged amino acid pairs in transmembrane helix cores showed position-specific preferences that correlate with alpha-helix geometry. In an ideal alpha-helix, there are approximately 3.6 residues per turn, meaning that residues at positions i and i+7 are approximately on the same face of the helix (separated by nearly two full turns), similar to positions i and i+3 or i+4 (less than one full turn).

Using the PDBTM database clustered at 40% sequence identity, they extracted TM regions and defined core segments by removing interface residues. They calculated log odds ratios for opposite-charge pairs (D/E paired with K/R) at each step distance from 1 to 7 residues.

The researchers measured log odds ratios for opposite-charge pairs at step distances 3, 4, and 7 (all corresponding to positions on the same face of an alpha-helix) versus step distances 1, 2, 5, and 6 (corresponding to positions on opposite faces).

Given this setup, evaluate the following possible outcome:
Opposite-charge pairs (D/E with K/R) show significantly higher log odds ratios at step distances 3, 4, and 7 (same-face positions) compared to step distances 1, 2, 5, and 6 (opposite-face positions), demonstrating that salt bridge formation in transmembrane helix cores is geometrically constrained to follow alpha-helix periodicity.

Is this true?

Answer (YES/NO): NO